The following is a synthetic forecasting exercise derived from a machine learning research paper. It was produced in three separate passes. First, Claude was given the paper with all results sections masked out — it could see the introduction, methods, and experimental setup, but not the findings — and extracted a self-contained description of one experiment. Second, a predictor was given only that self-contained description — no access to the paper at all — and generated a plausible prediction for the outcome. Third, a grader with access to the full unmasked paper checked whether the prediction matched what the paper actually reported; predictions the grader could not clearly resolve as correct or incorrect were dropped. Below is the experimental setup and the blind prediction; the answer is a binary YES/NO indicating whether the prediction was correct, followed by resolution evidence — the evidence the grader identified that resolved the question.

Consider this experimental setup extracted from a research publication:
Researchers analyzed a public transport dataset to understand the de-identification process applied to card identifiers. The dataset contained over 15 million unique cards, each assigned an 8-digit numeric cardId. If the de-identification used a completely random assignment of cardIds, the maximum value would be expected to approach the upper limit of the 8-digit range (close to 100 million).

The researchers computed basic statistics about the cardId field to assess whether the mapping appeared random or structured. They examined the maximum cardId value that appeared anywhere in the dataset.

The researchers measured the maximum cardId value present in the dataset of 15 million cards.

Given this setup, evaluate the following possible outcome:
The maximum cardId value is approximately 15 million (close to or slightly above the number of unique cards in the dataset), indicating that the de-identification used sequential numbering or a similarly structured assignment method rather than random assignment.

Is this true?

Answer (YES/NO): NO